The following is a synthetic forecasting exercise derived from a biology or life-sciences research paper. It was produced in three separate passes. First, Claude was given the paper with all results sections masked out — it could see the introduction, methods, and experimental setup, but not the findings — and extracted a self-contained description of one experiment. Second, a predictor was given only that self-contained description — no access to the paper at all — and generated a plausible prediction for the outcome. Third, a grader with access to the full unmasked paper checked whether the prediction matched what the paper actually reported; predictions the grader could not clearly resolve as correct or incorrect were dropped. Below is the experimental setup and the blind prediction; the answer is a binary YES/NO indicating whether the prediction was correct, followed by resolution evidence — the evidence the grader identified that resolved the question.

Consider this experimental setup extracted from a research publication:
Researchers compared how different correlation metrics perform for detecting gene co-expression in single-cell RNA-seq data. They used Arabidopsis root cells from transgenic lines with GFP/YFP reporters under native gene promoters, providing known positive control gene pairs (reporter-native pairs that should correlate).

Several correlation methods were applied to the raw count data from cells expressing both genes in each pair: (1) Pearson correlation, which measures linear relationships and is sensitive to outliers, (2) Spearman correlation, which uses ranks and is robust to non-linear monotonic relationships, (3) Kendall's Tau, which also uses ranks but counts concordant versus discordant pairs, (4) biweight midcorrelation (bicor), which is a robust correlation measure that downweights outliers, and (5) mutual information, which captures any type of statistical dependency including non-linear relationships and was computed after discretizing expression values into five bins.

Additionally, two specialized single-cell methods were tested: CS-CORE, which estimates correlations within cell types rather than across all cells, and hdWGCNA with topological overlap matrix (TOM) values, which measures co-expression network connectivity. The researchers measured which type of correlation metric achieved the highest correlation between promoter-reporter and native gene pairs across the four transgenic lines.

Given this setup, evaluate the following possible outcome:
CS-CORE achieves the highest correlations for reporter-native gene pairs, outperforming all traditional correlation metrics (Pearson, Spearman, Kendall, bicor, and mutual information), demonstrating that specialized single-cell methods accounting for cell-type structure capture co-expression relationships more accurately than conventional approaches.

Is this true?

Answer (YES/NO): NO